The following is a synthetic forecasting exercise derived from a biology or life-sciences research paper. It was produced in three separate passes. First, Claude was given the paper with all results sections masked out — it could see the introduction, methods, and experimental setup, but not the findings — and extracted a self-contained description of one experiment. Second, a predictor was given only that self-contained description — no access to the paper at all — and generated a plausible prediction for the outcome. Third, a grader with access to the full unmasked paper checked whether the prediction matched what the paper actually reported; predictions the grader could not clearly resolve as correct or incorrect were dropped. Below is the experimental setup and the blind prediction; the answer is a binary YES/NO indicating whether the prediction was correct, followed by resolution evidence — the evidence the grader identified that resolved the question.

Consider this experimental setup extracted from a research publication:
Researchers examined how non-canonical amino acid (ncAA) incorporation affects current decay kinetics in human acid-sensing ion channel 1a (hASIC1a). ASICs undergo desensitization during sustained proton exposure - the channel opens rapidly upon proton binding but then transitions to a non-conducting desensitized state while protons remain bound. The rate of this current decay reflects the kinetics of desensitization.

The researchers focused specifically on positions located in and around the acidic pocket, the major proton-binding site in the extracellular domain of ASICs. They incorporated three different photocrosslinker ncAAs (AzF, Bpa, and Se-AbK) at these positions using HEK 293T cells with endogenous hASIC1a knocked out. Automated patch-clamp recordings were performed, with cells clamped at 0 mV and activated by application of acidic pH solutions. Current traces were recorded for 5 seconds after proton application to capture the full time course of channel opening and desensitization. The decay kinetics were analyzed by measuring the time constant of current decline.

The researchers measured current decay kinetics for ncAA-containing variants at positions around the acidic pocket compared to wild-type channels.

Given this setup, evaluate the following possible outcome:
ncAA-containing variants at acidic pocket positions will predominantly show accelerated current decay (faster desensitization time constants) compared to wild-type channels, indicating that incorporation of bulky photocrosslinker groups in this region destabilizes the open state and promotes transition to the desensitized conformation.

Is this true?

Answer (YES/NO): YES